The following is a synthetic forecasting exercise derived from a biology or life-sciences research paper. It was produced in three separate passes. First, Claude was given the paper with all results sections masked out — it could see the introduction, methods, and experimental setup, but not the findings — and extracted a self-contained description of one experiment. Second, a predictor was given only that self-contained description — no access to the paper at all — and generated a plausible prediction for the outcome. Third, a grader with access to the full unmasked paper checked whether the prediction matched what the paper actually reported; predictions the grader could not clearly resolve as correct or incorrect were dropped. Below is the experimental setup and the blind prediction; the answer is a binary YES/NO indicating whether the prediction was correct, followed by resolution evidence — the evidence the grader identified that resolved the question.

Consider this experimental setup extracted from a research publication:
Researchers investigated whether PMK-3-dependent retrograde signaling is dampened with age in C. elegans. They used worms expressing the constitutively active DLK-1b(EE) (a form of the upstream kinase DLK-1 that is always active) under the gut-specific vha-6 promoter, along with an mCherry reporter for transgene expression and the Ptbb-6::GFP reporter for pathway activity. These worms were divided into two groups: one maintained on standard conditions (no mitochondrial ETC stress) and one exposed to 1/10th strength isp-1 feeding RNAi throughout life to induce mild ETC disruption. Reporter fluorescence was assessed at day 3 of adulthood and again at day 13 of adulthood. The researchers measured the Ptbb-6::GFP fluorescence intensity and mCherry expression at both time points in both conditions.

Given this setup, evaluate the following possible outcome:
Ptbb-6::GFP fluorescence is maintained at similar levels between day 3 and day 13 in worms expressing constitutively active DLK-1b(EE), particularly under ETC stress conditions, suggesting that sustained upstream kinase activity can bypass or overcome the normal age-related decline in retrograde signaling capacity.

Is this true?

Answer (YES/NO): NO